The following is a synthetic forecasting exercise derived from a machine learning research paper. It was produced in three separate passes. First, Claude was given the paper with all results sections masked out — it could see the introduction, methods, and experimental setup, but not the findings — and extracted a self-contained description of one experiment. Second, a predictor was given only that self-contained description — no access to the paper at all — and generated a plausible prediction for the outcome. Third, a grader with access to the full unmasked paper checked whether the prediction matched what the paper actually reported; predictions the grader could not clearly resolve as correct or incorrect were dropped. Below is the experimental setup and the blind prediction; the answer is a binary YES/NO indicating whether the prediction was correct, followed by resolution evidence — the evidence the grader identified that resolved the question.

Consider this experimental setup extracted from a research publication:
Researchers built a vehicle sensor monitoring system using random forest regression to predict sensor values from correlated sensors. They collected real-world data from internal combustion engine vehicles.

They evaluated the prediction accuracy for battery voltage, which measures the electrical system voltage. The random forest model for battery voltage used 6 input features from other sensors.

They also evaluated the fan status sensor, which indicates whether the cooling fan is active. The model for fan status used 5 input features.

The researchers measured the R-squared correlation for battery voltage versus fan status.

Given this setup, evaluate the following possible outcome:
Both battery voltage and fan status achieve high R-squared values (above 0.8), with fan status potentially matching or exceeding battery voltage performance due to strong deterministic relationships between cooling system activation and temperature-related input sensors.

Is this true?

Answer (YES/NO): NO